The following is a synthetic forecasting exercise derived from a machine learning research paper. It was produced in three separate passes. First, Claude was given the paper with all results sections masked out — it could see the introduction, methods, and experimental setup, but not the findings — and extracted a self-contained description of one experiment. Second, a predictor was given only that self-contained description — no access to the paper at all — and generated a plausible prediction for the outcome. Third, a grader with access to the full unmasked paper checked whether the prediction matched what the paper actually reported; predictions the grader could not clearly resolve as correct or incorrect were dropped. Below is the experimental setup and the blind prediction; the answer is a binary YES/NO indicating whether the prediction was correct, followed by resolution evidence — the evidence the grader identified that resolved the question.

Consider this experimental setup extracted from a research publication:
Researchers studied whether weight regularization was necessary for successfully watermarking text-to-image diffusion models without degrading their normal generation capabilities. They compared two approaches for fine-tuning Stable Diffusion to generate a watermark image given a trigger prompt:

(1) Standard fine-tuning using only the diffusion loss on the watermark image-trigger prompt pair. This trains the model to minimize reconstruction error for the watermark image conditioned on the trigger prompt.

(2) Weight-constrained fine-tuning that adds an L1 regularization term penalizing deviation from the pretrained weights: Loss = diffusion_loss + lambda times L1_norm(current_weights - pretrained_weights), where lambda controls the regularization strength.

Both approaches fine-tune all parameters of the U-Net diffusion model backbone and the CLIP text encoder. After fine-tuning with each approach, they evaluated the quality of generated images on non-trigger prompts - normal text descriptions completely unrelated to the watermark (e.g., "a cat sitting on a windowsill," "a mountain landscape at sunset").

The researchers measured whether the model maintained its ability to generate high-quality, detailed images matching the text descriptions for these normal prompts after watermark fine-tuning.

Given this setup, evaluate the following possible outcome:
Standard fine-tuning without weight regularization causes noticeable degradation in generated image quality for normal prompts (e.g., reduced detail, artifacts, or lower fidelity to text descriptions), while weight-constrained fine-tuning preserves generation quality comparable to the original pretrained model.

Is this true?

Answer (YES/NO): YES